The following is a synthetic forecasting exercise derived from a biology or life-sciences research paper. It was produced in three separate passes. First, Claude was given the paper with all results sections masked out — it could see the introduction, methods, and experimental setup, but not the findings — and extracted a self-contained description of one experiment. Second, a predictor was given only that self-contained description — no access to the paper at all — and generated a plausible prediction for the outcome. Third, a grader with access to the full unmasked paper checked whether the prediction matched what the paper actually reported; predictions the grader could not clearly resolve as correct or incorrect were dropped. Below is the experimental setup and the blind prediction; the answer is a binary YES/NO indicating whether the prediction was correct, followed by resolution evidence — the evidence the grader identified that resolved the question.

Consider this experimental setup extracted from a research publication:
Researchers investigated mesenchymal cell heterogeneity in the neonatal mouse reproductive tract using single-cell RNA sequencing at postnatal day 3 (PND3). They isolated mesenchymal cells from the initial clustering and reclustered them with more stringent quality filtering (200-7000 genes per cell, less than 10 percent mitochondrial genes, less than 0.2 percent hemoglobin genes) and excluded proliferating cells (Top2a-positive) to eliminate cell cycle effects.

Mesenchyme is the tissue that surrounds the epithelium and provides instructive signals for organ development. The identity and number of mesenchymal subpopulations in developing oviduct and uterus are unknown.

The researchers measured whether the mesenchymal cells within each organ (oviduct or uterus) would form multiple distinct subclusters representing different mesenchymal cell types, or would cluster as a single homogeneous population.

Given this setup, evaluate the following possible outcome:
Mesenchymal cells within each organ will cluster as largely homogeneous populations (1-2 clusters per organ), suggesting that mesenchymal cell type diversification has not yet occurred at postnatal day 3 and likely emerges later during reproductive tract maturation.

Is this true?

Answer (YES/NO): NO